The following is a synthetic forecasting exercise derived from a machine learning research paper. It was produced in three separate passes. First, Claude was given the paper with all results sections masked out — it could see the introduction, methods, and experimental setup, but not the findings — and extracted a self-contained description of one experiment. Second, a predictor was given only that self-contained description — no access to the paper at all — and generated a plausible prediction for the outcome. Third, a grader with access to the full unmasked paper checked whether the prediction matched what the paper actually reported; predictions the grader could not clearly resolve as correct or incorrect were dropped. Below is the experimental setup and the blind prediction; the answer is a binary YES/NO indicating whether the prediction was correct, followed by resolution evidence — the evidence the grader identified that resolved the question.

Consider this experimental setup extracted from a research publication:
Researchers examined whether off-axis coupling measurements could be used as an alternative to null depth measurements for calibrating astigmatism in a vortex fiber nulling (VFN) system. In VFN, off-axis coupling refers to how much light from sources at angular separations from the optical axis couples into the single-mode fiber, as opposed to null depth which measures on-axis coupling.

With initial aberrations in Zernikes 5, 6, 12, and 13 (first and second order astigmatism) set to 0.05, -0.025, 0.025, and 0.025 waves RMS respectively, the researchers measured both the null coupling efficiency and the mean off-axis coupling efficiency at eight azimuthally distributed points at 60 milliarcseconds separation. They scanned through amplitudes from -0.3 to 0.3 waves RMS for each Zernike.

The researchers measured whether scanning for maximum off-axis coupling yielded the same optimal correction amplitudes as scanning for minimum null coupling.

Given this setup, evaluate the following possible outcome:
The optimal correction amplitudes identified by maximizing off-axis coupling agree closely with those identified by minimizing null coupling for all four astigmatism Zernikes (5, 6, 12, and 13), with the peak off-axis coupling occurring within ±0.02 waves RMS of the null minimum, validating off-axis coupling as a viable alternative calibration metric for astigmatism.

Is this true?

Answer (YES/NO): NO